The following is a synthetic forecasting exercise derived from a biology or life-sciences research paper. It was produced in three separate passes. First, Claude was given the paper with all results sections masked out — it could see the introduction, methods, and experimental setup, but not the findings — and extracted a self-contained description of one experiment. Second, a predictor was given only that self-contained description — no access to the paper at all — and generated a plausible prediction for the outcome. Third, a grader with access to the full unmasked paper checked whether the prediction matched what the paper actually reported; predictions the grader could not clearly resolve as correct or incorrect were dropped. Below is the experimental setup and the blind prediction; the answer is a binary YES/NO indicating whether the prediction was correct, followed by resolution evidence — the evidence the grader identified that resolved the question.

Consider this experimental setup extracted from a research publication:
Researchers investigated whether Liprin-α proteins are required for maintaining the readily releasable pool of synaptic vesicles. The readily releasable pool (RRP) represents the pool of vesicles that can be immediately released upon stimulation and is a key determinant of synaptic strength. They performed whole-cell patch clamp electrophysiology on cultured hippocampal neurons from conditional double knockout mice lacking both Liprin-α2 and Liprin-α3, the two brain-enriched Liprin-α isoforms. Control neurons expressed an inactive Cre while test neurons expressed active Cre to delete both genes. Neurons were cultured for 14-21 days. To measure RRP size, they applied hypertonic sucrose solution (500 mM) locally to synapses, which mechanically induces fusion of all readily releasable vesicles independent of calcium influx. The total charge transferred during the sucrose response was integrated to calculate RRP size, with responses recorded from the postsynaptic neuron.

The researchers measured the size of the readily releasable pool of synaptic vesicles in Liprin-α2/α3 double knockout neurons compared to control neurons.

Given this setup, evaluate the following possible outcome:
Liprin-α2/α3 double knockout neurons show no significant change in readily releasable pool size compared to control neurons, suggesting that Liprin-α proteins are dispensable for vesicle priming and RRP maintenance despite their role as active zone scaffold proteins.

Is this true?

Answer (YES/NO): NO